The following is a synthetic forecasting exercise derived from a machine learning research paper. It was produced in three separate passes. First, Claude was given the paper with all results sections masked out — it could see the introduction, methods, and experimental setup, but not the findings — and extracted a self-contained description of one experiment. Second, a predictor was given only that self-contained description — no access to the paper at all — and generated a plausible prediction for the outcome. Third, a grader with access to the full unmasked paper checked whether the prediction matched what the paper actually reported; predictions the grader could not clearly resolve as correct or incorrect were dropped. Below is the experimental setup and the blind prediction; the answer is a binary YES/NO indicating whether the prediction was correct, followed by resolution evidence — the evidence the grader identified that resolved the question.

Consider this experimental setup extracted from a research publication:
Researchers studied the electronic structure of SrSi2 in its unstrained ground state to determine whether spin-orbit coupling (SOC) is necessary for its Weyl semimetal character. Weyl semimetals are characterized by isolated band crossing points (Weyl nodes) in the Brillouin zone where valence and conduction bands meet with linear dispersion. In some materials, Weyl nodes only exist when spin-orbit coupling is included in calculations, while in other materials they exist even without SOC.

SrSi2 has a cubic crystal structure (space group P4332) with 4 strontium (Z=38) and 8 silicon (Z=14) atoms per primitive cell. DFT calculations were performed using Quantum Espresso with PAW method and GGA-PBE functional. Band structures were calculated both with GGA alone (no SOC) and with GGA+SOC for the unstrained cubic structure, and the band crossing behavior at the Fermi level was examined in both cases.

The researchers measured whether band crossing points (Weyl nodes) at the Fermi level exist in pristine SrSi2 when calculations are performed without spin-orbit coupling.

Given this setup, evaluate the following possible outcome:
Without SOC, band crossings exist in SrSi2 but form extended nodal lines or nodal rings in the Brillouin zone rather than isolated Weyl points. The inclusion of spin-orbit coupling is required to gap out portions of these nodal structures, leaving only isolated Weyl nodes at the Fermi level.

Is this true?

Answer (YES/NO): NO